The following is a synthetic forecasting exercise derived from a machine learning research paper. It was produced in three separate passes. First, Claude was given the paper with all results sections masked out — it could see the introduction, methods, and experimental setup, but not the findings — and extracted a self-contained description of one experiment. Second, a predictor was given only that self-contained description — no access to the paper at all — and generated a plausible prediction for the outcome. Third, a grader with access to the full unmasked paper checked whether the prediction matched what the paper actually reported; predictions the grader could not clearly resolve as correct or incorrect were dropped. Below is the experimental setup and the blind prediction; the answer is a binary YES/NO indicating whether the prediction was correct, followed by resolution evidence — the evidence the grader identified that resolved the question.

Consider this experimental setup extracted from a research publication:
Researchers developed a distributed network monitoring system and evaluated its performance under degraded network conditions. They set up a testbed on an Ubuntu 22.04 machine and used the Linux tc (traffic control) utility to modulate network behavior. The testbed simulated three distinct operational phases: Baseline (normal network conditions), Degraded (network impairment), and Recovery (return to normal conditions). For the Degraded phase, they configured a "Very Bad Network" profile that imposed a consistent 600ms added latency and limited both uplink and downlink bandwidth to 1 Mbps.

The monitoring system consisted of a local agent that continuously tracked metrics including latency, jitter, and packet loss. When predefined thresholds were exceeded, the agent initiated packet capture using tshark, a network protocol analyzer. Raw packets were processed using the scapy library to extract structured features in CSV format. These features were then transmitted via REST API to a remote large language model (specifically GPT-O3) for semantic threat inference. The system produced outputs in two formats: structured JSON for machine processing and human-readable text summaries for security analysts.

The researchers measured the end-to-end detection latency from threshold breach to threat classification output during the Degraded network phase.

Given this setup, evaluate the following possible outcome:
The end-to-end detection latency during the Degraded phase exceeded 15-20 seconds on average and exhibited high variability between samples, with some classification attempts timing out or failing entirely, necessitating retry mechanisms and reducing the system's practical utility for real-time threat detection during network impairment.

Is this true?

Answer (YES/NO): NO